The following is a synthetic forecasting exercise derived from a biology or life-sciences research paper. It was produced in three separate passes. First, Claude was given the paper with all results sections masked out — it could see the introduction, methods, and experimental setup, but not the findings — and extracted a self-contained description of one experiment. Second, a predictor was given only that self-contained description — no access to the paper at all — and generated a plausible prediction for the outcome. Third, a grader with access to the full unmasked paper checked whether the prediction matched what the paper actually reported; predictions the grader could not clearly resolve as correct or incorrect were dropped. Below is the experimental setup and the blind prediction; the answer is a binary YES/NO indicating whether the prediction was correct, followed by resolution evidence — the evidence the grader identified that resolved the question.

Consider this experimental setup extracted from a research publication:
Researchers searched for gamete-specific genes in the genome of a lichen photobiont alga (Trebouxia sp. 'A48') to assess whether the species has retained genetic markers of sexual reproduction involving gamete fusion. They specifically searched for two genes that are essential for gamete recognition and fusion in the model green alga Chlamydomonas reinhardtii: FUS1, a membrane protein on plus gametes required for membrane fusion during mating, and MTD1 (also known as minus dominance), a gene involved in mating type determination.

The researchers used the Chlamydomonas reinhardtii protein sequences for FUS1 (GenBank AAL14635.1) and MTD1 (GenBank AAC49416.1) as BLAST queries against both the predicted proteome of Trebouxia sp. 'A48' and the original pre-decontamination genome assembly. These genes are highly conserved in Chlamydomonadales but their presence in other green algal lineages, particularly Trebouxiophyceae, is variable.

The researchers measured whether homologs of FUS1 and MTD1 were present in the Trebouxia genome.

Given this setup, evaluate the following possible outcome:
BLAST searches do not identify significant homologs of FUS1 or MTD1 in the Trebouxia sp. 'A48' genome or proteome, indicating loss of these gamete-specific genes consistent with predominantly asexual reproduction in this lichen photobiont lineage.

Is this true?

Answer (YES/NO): NO